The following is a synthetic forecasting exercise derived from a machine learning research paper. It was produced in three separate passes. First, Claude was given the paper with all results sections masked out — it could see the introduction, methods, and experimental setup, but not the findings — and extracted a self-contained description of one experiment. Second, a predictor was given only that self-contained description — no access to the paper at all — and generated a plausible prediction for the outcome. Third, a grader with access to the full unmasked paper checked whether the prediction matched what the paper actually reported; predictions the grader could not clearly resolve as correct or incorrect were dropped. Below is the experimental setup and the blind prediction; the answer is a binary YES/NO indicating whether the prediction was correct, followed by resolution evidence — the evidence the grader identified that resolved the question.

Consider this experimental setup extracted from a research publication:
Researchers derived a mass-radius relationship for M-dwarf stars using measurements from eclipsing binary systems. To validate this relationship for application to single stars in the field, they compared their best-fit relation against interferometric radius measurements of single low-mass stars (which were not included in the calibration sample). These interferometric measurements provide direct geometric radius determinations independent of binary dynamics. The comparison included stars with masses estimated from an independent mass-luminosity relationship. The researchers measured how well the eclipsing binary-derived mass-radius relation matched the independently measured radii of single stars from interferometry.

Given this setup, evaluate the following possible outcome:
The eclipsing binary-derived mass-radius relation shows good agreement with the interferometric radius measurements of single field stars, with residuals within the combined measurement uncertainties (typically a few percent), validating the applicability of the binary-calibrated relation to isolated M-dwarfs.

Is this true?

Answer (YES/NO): YES